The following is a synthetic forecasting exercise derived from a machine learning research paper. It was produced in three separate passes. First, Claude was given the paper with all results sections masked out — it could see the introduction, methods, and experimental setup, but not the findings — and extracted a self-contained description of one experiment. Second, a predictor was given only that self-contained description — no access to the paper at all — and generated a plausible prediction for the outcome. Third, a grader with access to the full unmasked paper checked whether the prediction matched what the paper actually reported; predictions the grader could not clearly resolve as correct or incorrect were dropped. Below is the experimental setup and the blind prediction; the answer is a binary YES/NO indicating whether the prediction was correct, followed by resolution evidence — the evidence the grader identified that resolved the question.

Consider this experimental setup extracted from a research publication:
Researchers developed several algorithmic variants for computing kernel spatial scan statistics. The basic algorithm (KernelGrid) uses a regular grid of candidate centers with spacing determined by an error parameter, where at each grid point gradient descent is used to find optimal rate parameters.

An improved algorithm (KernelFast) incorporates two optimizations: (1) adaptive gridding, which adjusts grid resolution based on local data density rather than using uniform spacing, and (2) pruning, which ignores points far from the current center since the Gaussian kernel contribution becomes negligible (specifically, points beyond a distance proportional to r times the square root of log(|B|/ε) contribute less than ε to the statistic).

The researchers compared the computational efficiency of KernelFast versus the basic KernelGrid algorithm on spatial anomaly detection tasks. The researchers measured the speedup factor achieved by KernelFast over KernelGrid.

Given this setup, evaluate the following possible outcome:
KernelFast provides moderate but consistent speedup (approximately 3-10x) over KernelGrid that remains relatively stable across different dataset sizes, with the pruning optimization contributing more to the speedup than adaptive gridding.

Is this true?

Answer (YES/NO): NO